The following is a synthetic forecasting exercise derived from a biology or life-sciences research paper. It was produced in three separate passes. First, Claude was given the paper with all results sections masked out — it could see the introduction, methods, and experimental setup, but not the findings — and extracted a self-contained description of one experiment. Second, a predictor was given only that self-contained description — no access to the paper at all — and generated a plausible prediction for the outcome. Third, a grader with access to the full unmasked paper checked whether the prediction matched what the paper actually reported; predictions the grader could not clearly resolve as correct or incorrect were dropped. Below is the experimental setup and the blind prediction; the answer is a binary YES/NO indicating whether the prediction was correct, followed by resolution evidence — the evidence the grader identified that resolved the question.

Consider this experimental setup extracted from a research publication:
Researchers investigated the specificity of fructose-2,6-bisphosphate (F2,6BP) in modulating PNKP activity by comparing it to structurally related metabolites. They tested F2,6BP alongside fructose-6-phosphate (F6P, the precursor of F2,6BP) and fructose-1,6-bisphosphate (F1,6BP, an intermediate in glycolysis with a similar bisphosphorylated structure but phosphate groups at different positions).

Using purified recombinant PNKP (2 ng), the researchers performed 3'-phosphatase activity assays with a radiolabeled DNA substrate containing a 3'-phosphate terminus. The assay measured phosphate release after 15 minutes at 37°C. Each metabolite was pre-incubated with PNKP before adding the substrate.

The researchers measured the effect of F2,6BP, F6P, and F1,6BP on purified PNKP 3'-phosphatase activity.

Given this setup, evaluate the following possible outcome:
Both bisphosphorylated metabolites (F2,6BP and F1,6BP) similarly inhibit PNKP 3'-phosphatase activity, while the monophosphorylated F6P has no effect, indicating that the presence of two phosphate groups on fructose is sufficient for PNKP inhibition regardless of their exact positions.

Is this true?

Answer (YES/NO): NO